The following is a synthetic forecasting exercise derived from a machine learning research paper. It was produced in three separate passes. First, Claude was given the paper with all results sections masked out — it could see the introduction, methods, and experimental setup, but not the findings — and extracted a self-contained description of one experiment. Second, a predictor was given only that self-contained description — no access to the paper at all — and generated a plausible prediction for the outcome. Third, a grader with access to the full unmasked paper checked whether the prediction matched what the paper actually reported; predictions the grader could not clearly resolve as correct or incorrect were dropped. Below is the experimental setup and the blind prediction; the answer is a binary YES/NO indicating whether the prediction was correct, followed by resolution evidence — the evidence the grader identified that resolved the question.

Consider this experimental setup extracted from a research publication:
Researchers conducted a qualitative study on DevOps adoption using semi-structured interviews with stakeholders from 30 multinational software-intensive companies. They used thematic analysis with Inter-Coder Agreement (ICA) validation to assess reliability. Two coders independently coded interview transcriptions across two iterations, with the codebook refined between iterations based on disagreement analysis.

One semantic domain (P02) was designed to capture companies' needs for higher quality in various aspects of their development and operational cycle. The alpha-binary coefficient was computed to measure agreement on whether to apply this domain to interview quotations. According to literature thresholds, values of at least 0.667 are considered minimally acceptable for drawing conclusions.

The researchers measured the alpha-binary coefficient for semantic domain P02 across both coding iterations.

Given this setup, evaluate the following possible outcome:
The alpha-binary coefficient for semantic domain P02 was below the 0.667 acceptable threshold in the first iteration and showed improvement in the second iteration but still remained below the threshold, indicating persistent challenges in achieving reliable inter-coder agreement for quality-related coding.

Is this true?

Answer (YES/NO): YES